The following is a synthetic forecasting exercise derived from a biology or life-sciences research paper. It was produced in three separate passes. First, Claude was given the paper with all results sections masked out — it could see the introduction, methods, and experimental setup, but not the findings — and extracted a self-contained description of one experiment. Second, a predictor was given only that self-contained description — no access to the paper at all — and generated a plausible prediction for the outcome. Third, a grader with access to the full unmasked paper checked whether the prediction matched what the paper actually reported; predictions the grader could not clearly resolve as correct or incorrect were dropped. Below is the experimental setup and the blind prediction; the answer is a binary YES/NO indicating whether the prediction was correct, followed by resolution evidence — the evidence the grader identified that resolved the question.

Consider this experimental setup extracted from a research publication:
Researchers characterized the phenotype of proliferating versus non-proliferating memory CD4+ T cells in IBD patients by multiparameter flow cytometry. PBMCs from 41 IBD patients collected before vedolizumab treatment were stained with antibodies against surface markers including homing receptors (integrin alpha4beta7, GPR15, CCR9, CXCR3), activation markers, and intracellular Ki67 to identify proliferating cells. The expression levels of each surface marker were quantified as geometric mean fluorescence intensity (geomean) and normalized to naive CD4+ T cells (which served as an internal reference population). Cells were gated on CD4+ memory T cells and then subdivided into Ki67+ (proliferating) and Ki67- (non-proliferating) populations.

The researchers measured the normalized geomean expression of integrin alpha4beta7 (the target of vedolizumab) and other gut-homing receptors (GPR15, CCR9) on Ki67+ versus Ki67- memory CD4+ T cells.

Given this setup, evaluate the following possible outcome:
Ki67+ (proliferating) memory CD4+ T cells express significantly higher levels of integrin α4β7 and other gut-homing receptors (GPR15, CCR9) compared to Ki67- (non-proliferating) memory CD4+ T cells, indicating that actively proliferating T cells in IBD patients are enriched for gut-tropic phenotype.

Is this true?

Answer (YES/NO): NO